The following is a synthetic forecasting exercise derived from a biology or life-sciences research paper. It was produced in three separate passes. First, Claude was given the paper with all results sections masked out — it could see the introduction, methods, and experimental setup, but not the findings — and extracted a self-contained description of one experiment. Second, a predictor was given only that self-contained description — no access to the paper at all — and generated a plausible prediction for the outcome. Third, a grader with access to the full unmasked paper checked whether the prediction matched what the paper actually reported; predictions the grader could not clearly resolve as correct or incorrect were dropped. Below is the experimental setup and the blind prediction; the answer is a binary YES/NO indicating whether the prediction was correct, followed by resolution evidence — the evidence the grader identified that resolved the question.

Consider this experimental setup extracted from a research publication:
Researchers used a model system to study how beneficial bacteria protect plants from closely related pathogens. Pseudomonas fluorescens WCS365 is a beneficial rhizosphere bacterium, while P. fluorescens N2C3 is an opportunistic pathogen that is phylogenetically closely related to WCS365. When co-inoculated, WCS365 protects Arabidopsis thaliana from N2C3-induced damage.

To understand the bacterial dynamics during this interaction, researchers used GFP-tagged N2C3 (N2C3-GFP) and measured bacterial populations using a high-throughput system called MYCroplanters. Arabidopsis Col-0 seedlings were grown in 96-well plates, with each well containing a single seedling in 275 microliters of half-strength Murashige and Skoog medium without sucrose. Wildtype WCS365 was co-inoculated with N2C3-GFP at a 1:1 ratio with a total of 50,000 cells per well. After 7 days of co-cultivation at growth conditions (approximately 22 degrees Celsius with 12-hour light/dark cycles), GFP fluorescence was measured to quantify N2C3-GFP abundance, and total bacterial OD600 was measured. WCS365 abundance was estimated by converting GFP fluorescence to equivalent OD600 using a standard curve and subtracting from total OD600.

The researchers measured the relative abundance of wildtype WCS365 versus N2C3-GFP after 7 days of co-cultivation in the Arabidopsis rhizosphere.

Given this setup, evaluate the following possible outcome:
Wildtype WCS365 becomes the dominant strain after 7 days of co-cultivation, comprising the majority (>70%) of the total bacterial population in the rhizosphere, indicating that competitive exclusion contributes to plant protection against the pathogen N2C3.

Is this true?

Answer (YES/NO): YES